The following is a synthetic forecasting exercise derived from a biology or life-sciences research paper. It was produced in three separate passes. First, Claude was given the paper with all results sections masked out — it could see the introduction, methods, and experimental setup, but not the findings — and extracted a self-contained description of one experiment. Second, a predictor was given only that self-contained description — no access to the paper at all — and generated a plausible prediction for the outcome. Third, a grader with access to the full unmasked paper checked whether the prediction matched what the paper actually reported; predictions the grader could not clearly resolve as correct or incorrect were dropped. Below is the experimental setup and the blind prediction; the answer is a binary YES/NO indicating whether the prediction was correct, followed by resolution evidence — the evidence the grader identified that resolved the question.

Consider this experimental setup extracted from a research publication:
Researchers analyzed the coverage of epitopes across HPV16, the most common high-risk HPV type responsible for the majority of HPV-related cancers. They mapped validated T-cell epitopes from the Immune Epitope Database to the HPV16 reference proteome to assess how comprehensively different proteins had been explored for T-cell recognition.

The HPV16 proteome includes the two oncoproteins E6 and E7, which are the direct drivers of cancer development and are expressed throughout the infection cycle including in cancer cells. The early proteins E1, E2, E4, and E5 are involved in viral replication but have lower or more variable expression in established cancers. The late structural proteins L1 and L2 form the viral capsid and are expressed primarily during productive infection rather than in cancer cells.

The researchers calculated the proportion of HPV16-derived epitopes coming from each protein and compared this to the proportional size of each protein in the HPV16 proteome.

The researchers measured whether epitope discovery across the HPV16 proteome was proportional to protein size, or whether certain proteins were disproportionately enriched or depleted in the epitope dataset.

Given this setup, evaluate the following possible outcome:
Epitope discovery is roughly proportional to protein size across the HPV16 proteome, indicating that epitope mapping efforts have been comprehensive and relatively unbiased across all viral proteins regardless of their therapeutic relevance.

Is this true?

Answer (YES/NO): NO